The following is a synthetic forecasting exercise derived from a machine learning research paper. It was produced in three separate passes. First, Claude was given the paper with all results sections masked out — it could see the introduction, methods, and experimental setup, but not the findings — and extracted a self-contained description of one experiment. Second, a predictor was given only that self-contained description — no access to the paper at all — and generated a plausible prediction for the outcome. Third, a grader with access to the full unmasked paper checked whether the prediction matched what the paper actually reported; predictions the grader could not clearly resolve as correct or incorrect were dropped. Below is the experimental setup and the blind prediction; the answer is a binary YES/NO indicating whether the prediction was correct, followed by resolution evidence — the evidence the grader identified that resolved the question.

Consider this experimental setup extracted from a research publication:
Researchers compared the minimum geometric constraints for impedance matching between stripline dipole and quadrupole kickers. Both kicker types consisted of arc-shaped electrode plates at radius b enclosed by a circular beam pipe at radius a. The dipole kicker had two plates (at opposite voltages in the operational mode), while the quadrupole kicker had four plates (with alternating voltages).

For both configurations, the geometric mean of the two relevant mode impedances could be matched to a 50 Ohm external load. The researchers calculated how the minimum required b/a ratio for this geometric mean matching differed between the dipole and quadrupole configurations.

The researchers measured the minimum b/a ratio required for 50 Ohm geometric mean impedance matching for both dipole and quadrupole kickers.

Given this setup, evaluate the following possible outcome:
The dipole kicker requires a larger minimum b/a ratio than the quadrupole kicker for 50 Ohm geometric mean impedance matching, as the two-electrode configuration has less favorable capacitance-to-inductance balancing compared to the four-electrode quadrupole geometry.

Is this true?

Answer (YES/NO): NO